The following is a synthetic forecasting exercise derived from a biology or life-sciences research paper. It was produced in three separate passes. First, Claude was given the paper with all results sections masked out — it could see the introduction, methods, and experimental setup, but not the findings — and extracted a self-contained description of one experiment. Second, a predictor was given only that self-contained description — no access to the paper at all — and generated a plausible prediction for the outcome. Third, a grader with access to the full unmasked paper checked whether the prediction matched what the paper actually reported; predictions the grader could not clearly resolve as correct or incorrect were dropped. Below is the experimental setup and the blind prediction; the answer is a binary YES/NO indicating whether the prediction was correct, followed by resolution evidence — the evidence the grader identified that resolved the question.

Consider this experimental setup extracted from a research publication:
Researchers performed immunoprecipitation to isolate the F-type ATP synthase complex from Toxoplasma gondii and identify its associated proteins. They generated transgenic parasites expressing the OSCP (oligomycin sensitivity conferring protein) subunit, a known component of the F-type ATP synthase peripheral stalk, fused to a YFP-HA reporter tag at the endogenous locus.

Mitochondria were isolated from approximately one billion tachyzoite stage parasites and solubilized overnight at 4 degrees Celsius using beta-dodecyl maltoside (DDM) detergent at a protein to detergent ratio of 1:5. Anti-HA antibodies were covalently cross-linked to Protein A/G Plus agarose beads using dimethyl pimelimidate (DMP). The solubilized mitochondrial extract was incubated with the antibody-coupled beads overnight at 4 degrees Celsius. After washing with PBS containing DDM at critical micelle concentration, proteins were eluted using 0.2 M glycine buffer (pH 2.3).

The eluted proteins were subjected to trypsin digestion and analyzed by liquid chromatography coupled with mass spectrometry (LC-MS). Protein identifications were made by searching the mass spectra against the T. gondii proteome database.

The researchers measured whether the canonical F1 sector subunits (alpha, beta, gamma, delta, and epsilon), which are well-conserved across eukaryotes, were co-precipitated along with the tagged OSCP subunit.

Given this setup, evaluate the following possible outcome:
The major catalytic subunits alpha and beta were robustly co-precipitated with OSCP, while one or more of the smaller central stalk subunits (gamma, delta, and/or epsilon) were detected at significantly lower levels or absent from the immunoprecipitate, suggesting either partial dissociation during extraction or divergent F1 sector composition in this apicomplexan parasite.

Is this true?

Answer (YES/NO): NO